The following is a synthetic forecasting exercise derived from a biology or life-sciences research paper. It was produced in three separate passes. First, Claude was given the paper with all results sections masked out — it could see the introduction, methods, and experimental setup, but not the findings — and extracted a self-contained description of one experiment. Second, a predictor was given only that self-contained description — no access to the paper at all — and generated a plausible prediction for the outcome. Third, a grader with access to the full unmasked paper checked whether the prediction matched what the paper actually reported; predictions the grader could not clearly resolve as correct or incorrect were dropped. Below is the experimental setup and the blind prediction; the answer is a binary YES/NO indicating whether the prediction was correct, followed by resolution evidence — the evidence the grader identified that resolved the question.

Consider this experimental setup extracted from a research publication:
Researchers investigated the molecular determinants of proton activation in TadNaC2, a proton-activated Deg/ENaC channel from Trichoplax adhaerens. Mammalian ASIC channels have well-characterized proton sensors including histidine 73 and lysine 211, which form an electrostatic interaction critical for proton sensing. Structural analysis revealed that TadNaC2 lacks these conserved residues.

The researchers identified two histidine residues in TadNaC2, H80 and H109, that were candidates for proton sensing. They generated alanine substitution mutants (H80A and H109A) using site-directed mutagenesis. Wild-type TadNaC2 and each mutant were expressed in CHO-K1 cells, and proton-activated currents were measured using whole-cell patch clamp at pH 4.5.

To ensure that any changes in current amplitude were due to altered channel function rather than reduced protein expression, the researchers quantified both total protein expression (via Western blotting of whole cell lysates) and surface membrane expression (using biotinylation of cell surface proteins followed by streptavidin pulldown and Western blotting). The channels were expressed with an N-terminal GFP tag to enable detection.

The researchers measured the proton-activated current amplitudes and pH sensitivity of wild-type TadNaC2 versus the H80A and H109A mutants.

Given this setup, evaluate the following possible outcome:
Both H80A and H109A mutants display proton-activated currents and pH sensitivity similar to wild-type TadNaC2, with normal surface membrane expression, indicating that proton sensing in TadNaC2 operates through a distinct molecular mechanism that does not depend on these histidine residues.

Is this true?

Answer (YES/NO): NO